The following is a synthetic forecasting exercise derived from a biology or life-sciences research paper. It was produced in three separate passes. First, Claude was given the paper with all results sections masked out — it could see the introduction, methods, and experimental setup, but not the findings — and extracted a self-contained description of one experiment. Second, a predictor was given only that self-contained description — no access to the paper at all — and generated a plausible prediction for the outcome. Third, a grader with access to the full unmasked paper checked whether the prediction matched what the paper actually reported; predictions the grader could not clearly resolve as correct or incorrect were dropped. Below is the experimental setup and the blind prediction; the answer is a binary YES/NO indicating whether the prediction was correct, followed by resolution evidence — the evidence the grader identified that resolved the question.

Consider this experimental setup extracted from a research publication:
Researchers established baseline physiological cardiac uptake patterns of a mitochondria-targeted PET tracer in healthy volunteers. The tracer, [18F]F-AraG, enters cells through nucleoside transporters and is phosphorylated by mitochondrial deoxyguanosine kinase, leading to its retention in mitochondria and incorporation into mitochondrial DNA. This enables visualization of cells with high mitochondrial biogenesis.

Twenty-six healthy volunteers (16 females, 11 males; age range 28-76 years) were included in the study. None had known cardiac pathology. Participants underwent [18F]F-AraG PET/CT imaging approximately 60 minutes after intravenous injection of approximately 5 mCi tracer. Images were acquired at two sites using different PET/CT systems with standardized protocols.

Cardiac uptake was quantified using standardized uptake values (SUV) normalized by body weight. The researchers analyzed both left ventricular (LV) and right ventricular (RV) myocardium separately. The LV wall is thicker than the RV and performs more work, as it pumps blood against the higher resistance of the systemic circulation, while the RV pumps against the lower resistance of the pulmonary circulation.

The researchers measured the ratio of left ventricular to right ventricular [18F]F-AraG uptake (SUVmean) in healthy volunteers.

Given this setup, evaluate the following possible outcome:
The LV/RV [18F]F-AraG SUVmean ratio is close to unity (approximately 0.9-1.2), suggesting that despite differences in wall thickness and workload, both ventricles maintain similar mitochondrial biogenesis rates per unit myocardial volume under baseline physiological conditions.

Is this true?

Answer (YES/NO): NO